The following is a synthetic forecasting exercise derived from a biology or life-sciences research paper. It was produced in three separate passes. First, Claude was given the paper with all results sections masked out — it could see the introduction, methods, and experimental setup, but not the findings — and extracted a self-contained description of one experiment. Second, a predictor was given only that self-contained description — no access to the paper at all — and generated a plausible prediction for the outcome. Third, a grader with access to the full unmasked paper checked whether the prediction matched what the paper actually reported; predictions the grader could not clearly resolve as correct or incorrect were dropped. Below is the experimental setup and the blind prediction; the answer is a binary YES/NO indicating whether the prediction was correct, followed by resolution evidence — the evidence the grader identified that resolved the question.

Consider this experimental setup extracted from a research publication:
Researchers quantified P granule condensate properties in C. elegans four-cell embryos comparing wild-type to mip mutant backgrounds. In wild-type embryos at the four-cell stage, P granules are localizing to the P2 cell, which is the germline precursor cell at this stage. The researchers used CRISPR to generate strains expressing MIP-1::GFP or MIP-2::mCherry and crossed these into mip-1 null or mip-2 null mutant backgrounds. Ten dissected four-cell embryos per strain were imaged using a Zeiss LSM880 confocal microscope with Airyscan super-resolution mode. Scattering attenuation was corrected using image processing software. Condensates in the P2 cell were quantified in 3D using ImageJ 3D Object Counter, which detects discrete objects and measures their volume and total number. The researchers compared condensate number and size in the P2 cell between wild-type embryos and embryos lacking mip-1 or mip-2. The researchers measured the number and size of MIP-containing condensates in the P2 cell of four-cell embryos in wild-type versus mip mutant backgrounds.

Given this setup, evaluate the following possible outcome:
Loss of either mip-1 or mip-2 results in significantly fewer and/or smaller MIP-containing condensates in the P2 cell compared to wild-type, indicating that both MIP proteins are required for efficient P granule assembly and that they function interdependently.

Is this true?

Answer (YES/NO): NO